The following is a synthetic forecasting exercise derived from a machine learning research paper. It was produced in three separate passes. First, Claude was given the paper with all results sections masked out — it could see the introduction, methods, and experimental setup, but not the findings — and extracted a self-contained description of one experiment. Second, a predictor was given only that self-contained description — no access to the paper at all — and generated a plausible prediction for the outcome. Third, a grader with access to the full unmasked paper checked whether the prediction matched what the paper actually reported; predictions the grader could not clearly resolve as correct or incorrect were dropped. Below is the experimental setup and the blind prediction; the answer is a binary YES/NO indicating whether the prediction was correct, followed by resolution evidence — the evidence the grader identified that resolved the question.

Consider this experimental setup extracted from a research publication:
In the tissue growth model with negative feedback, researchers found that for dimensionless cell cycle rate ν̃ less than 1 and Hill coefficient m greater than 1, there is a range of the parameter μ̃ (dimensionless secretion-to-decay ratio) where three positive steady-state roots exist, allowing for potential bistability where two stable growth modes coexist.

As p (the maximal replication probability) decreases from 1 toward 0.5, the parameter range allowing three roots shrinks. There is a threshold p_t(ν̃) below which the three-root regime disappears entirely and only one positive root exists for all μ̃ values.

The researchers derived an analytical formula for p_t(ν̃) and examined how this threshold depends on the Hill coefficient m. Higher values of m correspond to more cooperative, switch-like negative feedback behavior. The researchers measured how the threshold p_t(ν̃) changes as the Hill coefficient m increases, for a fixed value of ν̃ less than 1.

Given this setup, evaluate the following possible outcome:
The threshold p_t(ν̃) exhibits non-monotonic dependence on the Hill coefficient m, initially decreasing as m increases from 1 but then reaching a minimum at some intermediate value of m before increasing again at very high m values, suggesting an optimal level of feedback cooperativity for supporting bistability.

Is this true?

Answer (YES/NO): NO